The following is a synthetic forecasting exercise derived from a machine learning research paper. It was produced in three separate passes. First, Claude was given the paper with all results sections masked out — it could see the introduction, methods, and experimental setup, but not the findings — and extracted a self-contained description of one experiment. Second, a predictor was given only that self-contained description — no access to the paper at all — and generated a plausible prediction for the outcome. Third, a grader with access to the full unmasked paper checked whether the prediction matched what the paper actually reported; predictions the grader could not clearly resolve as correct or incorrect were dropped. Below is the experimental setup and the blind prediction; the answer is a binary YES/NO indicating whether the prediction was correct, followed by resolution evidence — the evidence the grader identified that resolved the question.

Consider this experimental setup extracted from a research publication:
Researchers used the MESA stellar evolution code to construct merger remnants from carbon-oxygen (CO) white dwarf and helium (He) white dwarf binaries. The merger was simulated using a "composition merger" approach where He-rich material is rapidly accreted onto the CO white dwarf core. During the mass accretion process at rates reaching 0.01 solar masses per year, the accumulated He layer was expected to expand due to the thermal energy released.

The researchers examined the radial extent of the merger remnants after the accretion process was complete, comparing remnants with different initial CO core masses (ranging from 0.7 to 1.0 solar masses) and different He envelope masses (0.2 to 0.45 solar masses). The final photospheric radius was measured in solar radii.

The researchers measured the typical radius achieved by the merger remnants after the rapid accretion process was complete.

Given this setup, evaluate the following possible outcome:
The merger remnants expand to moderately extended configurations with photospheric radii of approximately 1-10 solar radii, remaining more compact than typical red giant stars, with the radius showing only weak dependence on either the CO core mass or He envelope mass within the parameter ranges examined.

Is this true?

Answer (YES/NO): NO